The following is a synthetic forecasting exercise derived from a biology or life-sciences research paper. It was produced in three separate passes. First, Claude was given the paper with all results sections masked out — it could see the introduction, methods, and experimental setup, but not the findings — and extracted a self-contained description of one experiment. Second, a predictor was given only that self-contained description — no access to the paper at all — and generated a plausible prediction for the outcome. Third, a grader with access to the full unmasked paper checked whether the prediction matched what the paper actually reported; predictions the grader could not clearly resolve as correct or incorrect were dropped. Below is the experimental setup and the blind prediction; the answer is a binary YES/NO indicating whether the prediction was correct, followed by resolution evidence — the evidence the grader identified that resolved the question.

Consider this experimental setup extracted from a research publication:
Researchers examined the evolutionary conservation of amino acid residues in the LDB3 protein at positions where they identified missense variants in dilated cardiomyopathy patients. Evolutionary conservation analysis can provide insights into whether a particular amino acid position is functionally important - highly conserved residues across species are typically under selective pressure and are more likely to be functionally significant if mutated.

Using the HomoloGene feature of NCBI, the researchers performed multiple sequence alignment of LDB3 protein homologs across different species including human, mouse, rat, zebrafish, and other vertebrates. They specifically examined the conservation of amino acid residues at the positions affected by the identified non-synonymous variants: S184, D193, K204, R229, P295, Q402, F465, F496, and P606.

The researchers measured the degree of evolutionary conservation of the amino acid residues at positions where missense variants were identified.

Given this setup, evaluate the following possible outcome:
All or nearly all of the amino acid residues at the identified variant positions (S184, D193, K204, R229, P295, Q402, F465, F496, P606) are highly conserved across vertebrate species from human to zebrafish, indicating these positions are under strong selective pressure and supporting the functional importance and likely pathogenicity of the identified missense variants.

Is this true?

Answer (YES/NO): NO